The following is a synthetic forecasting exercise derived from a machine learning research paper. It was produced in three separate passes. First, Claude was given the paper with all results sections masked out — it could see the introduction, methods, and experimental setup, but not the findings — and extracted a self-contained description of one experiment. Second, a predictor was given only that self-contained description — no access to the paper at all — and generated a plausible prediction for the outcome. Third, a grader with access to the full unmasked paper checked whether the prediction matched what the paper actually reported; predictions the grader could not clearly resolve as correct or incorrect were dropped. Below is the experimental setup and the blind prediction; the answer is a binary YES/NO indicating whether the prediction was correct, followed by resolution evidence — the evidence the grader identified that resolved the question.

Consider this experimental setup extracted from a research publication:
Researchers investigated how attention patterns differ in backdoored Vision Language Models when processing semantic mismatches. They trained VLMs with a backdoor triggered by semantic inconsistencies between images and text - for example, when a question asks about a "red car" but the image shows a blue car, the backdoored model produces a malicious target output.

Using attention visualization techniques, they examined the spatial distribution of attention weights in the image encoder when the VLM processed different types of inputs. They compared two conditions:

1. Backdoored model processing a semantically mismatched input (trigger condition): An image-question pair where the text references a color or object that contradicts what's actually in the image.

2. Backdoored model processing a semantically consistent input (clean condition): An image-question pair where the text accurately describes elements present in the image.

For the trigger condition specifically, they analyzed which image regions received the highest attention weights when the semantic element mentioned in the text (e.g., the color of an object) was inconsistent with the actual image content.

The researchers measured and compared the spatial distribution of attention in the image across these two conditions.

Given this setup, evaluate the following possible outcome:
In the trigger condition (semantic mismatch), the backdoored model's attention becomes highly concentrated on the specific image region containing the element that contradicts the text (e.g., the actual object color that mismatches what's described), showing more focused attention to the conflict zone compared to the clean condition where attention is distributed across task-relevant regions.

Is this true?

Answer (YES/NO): YES